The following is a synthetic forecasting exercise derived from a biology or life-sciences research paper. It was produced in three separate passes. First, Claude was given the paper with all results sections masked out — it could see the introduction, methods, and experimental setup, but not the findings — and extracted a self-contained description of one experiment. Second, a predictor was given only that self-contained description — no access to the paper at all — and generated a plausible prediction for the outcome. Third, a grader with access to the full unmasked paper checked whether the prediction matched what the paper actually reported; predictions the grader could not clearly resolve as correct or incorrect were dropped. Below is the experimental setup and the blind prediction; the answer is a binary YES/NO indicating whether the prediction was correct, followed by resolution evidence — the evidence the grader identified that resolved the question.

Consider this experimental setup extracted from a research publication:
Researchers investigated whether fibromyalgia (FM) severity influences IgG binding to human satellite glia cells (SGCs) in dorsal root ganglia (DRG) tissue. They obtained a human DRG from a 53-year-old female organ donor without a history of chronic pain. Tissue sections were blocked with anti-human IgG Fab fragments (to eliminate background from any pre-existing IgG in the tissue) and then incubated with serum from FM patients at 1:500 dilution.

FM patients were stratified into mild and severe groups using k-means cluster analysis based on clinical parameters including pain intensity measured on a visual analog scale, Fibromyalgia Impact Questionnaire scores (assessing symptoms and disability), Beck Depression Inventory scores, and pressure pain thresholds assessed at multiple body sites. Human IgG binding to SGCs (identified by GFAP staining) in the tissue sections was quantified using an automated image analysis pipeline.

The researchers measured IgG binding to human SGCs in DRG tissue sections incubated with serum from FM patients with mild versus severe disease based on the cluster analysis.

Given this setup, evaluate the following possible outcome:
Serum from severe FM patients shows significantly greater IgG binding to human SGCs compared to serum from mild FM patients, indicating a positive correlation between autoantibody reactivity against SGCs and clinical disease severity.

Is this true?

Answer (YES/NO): YES